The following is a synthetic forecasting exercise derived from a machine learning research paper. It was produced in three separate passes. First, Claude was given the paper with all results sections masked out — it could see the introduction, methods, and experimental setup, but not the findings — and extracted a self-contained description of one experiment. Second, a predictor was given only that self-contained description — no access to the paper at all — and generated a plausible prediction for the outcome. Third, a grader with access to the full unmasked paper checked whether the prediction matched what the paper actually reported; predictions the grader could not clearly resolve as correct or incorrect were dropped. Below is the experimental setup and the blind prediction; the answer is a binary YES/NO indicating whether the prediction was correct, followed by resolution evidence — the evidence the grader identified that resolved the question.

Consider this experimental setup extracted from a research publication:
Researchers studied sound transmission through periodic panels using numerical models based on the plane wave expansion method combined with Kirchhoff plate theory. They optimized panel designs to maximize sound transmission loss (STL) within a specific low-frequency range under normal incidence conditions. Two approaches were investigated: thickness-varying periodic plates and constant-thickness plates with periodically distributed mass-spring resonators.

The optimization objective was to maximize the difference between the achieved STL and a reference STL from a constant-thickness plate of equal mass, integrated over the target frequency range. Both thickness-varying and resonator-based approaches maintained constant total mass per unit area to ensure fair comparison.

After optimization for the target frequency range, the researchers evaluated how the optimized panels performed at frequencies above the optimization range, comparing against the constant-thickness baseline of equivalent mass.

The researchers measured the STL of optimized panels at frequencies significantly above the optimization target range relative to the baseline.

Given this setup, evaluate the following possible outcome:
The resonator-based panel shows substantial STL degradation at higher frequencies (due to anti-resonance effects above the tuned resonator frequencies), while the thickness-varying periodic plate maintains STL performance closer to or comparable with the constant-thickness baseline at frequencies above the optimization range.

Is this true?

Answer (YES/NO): NO